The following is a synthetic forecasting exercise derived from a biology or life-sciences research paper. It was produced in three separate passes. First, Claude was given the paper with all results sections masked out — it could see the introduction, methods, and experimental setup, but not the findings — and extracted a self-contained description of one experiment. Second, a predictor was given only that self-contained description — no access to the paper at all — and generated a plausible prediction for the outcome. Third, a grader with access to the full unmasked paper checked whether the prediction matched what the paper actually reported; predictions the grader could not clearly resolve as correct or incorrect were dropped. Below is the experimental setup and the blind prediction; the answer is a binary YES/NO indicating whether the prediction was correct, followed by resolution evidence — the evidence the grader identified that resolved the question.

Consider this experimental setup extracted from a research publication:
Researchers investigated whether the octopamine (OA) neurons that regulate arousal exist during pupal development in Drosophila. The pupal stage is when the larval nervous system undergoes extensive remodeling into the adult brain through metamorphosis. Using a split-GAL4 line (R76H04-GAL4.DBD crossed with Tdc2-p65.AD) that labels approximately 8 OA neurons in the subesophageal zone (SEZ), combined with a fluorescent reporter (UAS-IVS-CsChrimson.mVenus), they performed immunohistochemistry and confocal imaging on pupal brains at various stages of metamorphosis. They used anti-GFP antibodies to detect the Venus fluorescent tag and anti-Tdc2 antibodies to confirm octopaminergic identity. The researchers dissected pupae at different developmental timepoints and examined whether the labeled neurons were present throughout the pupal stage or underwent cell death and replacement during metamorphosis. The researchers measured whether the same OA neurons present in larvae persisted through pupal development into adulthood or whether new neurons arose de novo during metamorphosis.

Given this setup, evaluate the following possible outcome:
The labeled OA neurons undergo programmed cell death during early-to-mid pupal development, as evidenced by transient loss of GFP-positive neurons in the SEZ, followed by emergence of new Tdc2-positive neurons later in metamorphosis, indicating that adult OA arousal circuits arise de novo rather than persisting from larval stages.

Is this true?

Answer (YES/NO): NO